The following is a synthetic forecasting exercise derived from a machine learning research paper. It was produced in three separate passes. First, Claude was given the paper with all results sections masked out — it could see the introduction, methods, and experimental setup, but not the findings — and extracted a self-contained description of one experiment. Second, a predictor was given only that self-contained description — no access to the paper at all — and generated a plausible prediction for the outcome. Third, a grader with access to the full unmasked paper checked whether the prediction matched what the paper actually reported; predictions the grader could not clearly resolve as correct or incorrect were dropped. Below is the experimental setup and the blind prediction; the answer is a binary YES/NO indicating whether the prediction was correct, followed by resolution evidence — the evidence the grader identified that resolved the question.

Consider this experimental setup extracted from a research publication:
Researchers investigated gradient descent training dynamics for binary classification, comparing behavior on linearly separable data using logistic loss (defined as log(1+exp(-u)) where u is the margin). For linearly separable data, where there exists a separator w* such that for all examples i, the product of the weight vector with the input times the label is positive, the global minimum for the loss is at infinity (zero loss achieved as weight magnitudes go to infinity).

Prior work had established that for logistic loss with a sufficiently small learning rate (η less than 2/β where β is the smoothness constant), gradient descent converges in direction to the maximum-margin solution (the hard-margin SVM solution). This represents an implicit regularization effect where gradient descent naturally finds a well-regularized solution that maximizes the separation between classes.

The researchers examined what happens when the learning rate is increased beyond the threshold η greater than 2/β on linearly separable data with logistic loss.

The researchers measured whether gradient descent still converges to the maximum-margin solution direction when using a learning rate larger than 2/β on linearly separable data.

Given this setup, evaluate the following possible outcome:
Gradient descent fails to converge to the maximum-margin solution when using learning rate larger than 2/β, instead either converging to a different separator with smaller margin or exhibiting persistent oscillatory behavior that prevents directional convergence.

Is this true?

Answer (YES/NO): NO